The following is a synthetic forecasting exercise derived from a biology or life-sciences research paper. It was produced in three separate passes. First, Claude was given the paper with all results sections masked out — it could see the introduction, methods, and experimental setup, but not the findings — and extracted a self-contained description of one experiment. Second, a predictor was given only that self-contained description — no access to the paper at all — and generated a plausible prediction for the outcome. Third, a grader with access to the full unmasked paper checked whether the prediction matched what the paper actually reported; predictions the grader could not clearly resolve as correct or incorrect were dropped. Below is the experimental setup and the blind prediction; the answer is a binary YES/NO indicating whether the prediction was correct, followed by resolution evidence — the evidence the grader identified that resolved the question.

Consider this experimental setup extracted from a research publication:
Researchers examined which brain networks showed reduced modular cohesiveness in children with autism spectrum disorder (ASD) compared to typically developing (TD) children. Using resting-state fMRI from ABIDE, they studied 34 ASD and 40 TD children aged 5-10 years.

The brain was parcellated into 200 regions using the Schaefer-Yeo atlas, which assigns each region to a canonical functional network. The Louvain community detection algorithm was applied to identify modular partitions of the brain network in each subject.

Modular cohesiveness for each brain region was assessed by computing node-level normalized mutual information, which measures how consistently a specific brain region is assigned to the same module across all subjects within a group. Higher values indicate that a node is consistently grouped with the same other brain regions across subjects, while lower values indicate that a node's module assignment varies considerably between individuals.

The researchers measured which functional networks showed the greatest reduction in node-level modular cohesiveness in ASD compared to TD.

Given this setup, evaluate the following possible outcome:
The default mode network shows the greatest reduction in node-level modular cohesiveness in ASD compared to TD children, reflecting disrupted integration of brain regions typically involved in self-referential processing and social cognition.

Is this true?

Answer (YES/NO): NO